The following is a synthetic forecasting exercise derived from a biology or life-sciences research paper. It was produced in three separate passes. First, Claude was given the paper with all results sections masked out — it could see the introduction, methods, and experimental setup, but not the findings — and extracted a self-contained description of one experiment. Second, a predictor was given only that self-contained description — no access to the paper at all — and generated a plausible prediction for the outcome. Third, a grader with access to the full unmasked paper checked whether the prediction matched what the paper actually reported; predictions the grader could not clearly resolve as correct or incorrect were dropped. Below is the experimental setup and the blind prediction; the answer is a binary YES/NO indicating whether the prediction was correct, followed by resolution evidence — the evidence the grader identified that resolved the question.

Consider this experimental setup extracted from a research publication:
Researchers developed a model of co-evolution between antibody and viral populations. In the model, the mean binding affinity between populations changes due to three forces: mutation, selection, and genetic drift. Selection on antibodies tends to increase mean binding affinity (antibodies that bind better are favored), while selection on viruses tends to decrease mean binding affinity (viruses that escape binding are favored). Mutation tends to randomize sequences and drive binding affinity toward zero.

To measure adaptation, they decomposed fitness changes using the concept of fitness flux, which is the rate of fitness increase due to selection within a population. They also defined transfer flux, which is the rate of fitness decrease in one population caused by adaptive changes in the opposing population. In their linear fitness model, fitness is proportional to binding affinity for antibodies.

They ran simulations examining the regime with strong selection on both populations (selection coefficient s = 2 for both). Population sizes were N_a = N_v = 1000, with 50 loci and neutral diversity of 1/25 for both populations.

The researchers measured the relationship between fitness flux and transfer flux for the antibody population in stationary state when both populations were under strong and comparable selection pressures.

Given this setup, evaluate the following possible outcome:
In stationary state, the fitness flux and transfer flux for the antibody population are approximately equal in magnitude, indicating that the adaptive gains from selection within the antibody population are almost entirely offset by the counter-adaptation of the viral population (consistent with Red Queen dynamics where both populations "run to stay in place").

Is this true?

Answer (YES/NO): YES